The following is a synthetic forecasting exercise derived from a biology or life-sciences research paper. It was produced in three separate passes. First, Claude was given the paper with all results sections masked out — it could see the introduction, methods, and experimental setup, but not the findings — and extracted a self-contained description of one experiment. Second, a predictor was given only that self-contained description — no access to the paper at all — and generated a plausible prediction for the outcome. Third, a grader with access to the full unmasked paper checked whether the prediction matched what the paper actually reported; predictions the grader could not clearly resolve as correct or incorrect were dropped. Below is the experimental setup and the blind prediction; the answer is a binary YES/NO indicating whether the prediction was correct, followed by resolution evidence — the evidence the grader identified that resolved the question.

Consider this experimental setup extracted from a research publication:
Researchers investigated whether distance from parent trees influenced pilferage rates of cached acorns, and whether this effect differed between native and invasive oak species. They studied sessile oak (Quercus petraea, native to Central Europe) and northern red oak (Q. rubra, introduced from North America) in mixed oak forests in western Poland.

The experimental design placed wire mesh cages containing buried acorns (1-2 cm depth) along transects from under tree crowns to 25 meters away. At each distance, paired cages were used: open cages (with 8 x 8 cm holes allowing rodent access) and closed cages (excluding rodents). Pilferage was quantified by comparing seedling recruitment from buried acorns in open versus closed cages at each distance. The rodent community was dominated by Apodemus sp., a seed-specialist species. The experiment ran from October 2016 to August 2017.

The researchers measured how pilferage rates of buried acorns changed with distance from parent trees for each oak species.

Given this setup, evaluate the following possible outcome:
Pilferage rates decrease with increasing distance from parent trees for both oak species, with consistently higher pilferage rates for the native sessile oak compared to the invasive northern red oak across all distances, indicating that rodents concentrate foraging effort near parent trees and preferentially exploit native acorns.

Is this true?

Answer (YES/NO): NO